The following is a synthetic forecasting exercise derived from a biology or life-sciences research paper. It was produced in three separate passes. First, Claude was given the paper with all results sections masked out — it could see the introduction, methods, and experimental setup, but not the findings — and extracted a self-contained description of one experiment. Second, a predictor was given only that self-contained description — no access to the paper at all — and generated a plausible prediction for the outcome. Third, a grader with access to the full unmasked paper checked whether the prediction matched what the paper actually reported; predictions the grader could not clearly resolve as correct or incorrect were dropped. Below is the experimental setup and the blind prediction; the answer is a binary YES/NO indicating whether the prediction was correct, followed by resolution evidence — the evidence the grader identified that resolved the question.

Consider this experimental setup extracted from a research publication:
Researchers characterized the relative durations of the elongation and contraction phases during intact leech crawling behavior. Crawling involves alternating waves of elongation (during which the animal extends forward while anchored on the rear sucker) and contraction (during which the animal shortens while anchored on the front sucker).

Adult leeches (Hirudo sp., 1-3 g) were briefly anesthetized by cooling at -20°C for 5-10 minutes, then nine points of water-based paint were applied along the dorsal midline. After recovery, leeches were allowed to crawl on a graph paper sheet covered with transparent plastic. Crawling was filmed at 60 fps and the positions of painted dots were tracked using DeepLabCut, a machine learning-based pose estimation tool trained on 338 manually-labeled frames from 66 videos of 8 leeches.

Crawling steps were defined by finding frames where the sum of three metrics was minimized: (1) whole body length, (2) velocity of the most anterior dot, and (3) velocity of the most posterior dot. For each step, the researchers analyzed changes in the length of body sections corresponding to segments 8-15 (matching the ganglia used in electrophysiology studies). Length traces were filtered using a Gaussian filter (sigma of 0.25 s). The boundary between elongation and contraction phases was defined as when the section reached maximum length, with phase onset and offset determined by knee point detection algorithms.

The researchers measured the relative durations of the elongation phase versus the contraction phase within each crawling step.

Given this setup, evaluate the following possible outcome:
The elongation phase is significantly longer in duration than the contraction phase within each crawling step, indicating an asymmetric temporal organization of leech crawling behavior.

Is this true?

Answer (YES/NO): YES